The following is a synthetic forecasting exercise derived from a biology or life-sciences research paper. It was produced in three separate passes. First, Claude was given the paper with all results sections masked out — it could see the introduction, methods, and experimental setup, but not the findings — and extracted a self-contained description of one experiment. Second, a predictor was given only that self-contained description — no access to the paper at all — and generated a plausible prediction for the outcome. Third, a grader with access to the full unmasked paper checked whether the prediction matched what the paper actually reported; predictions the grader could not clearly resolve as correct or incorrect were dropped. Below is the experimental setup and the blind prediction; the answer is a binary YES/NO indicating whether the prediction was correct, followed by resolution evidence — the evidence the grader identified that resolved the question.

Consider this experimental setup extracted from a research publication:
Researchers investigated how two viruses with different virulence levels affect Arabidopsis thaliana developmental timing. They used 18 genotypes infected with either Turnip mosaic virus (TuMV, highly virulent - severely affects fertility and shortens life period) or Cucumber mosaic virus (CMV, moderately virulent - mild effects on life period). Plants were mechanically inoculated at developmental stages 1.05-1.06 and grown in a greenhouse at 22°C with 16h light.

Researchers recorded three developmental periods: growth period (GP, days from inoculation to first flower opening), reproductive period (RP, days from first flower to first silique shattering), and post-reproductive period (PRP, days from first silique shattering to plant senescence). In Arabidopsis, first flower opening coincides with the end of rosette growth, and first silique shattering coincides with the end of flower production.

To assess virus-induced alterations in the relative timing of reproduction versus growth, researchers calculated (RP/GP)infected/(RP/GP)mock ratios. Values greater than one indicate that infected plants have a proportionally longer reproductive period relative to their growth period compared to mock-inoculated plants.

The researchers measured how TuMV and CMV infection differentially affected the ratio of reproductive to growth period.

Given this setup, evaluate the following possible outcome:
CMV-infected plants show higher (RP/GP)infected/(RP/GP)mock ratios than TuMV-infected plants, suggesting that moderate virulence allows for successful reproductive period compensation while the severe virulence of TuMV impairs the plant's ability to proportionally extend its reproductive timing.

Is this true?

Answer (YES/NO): NO